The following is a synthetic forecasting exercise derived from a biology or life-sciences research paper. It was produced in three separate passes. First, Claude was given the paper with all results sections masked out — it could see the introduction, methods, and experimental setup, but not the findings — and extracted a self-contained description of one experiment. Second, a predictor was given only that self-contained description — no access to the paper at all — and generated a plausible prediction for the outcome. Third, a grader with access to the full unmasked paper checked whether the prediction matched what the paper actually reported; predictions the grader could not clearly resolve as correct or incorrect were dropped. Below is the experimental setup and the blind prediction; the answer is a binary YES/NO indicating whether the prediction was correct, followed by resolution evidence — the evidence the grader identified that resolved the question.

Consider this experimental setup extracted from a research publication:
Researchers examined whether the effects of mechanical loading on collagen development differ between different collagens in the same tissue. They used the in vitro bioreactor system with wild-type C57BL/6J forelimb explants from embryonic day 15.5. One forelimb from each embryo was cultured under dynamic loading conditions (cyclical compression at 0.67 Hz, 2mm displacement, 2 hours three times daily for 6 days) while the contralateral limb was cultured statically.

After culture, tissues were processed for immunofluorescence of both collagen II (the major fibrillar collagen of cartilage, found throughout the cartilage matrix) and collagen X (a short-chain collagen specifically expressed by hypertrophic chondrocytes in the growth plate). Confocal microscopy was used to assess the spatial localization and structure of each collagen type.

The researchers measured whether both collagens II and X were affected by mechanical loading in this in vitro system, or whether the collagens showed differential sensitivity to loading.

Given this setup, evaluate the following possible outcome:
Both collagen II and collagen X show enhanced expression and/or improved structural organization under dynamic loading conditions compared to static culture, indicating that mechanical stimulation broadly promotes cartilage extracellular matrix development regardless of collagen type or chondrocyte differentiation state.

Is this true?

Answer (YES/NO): NO